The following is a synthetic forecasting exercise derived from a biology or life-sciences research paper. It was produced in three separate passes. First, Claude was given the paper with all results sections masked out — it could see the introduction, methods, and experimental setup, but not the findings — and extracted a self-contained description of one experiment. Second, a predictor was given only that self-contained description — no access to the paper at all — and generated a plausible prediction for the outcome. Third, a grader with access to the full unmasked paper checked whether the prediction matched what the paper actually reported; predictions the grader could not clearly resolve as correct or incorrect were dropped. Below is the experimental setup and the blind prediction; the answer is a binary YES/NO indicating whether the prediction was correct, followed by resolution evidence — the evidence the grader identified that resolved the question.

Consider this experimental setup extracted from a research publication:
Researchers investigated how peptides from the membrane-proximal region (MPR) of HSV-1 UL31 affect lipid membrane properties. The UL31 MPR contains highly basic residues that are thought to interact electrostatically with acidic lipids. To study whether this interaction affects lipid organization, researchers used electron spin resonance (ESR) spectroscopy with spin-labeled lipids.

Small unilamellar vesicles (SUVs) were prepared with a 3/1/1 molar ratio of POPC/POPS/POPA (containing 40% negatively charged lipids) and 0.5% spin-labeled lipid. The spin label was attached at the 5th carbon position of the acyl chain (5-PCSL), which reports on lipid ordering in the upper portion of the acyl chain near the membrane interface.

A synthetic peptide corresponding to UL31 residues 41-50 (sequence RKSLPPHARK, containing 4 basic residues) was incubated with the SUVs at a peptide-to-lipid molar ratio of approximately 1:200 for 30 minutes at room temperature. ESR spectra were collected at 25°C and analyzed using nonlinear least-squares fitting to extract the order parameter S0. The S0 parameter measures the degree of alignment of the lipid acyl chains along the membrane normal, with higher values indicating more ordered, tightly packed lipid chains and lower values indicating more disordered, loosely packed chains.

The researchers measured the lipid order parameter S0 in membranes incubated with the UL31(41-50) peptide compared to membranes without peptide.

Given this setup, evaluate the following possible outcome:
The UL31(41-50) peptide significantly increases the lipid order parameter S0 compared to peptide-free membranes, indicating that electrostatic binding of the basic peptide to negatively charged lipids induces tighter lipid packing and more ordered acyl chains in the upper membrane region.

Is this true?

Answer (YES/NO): NO